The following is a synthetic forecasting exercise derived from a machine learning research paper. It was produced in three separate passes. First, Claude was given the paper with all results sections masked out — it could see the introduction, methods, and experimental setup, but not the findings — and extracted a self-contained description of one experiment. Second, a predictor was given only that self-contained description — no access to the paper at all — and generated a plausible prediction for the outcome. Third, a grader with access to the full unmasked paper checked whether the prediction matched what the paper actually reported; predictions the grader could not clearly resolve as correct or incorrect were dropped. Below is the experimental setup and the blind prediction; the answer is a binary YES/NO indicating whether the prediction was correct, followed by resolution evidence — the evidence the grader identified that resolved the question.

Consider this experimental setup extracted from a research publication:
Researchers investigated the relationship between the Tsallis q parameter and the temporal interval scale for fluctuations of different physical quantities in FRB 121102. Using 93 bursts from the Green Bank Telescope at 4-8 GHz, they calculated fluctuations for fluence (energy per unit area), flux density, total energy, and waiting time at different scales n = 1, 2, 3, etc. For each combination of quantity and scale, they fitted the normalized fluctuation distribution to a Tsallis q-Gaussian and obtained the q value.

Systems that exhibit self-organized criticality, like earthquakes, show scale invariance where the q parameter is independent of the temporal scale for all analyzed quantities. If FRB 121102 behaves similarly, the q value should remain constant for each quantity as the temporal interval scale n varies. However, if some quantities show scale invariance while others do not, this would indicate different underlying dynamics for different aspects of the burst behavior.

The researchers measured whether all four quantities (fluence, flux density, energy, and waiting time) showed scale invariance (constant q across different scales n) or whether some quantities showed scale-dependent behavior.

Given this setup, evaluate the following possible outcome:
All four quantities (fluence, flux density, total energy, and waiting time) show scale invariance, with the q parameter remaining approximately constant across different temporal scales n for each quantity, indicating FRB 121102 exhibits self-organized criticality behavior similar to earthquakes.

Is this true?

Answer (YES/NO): NO